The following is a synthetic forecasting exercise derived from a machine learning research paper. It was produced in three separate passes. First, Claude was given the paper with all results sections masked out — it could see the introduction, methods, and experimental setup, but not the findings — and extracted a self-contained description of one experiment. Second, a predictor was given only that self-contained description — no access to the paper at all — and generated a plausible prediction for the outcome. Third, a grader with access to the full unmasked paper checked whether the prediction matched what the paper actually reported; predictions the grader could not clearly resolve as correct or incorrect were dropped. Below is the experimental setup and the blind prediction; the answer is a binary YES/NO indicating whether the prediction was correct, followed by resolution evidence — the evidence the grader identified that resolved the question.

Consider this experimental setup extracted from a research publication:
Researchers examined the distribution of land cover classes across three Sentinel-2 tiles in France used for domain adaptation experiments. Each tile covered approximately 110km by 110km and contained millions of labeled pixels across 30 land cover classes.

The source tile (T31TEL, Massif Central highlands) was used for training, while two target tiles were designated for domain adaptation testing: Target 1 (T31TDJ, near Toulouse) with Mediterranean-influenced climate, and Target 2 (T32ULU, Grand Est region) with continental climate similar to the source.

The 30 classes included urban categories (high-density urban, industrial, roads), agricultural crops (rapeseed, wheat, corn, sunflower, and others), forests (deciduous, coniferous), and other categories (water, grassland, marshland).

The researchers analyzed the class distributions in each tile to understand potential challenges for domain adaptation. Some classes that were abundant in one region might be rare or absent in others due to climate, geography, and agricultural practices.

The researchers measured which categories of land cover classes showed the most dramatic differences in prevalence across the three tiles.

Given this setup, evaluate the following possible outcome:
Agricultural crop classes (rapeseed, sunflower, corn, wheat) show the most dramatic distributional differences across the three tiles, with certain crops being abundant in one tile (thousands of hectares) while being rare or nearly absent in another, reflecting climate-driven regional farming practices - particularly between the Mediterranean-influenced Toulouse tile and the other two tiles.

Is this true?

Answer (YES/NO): NO